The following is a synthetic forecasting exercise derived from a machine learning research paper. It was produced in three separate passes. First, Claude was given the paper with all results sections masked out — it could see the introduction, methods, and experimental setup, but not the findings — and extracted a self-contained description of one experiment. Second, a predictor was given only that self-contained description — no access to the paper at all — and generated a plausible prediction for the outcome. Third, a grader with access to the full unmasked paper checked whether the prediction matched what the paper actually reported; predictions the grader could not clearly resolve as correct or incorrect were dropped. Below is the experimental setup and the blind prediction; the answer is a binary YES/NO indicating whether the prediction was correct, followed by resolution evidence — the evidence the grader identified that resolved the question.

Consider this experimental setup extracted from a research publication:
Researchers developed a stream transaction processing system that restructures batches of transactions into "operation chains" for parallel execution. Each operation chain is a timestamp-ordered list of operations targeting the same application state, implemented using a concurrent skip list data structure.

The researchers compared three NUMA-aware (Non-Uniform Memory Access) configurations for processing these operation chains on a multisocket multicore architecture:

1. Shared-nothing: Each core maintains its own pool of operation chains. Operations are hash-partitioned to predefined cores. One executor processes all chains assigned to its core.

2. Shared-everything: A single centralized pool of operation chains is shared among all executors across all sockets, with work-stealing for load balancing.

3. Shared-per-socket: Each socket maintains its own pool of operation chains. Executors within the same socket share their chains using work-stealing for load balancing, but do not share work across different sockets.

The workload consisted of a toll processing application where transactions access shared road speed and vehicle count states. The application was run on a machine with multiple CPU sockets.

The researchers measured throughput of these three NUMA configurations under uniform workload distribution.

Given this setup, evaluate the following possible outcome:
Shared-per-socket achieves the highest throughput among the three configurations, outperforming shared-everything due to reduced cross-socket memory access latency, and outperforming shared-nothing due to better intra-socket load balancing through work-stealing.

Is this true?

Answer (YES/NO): NO